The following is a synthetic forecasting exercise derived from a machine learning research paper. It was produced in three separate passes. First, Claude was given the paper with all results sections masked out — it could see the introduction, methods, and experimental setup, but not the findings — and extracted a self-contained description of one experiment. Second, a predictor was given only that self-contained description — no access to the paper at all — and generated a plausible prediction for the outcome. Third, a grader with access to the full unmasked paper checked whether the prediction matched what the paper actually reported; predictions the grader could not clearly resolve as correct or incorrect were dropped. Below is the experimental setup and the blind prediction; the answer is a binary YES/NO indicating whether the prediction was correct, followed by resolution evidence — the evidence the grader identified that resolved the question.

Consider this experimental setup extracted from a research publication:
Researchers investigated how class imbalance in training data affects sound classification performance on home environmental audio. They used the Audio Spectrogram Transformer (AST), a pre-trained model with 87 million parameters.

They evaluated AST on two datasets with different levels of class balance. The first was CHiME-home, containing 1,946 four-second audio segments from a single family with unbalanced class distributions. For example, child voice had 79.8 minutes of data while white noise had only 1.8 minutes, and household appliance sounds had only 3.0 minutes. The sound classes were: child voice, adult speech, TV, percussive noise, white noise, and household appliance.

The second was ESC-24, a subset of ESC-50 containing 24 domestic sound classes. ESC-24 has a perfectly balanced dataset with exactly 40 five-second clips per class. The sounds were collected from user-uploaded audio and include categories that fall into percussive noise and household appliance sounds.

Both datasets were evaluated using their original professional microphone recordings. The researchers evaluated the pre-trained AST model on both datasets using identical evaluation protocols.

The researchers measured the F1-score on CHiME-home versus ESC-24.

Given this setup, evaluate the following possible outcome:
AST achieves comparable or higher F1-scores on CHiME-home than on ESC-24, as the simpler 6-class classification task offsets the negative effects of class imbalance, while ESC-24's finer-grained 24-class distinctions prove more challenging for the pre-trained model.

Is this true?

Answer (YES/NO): NO